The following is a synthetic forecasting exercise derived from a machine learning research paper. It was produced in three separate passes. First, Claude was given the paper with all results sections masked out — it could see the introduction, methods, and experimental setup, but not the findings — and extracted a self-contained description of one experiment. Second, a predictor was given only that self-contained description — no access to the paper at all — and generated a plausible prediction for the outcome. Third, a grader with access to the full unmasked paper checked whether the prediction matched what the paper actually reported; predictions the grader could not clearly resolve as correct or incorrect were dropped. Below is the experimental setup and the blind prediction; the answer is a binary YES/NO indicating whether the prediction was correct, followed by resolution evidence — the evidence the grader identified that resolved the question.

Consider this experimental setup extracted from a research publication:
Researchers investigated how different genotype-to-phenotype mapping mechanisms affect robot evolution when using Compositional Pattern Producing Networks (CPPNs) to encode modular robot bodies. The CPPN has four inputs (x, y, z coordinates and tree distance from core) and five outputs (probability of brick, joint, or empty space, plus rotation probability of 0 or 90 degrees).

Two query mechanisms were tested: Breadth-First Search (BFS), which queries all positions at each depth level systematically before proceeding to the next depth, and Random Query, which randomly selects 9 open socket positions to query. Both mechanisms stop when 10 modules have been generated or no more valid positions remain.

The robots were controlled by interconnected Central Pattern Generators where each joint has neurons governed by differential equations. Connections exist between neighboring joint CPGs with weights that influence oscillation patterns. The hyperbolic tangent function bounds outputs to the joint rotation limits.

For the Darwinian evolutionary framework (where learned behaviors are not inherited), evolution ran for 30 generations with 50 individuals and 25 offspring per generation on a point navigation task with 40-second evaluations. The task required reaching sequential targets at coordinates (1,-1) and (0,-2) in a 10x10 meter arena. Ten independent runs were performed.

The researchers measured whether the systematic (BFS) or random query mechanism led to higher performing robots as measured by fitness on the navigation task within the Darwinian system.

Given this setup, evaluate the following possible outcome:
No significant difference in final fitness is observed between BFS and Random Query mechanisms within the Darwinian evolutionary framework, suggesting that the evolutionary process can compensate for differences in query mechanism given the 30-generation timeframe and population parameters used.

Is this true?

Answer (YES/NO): NO